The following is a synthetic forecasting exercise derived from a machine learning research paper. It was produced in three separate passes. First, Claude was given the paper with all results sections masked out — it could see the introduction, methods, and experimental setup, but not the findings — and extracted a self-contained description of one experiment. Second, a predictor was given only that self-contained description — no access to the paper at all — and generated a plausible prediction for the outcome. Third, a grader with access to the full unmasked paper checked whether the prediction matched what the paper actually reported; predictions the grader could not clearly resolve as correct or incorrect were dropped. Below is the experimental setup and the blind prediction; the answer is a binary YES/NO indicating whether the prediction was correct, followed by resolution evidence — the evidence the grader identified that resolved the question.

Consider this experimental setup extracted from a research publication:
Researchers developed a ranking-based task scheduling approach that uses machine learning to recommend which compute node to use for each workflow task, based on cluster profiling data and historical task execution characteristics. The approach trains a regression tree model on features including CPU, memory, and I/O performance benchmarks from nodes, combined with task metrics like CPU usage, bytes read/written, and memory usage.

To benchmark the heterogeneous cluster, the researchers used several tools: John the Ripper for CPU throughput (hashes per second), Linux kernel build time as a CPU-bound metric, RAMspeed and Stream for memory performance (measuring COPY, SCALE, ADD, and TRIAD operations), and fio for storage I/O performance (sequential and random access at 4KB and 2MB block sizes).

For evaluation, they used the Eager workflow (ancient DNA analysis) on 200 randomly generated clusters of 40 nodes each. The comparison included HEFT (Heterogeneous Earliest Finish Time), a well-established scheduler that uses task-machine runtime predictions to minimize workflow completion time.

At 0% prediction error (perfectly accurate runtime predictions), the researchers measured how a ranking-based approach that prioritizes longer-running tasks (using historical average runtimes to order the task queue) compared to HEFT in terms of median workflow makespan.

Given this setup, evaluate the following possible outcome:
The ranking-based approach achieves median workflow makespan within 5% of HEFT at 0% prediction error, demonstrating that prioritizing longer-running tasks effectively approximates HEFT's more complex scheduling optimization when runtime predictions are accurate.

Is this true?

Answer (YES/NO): YES